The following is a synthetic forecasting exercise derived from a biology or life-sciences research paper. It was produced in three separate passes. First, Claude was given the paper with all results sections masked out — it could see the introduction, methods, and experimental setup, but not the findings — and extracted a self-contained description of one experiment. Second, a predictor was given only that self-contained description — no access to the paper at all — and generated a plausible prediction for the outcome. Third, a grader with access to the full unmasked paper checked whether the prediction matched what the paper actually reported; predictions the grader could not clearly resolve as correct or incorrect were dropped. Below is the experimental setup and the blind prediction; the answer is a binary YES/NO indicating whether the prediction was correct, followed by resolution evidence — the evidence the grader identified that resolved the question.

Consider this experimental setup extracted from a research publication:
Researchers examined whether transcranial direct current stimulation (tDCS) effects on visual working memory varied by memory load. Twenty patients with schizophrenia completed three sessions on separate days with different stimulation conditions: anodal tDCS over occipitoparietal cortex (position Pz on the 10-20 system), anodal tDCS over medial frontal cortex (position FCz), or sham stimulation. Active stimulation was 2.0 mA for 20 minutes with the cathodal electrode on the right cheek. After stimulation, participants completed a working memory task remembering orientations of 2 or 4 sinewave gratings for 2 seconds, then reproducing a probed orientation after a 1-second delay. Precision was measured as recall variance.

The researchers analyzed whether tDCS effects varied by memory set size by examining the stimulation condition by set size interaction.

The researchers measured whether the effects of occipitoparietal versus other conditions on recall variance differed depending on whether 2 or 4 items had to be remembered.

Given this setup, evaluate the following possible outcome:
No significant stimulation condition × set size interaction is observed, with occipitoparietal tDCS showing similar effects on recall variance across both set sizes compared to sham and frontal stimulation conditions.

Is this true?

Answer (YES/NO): YES